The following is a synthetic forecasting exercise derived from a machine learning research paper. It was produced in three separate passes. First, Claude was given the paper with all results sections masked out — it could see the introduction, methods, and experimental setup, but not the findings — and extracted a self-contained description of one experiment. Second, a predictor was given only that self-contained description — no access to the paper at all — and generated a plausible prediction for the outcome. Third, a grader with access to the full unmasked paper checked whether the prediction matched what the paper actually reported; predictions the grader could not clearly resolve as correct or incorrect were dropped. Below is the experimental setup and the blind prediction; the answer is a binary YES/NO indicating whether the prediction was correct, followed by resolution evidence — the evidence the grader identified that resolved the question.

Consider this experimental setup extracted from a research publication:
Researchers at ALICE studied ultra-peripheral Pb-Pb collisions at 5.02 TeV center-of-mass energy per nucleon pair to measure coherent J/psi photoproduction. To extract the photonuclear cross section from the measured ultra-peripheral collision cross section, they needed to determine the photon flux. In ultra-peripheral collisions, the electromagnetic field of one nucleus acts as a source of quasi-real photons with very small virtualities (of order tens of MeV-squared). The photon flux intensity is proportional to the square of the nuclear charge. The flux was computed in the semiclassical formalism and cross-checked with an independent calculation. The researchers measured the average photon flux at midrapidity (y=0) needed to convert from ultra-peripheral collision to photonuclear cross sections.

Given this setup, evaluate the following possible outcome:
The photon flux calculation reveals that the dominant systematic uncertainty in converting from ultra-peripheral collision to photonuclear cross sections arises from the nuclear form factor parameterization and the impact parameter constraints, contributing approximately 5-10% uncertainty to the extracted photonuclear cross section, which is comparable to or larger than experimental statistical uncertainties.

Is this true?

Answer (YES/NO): NO